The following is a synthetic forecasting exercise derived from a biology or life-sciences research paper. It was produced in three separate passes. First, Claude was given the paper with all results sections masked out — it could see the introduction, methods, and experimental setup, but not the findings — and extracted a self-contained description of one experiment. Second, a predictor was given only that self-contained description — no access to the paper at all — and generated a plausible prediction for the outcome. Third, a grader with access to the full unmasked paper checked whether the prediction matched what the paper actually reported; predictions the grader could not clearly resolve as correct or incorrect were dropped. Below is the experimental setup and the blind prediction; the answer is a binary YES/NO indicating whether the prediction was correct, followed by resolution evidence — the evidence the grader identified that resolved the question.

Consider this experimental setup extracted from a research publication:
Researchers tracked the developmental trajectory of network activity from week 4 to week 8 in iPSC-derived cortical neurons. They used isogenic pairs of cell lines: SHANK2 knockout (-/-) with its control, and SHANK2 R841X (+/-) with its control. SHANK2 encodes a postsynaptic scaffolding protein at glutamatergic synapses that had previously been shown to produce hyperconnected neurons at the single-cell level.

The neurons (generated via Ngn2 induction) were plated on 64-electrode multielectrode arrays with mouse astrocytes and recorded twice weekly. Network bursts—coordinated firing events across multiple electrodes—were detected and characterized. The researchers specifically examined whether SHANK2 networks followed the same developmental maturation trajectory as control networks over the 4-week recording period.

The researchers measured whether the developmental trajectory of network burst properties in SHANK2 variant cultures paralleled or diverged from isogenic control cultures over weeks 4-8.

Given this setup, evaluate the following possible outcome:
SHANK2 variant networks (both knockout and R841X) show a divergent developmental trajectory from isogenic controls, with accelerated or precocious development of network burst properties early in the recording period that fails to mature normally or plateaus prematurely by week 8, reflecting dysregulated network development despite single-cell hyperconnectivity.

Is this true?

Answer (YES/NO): NO